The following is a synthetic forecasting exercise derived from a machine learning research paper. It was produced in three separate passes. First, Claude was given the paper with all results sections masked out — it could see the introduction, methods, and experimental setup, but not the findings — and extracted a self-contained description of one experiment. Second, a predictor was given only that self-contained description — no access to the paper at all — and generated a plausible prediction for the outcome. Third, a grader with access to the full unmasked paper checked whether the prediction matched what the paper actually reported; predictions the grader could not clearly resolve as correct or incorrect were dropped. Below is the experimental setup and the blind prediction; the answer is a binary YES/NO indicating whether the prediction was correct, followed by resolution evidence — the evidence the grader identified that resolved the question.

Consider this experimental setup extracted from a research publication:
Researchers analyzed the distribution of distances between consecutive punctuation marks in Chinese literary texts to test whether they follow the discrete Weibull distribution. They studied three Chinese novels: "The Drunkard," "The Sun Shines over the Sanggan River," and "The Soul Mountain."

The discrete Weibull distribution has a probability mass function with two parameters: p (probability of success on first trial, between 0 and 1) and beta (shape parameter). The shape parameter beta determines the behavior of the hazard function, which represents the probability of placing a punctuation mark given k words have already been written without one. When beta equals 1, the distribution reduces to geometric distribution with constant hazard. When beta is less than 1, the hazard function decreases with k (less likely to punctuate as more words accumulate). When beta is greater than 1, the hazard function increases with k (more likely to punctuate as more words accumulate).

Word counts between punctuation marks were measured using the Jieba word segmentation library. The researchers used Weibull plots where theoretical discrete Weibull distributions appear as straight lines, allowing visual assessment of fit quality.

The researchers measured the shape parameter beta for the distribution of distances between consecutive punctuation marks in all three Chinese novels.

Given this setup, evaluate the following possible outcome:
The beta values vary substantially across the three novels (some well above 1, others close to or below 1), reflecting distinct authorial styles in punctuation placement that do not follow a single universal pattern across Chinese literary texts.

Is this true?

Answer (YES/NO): NO